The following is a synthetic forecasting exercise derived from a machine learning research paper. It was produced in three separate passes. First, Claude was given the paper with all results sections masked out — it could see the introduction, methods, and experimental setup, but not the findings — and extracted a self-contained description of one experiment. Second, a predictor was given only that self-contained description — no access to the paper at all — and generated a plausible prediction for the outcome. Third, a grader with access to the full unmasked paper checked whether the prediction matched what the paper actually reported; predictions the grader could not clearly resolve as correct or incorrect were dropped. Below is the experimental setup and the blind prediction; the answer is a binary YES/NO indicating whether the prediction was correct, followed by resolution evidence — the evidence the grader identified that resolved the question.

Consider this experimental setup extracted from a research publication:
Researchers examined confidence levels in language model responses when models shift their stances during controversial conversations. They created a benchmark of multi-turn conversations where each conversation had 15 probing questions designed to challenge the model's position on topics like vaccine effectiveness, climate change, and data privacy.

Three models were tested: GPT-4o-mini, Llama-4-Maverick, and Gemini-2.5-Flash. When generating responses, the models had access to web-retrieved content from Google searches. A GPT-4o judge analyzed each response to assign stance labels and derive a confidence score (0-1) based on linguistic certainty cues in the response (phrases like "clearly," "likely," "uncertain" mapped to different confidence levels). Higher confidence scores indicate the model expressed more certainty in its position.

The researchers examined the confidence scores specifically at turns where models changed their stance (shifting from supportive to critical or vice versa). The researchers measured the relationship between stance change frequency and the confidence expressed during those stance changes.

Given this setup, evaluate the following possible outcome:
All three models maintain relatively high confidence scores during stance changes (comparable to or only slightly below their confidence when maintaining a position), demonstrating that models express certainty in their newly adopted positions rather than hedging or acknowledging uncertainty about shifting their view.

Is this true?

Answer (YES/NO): NO